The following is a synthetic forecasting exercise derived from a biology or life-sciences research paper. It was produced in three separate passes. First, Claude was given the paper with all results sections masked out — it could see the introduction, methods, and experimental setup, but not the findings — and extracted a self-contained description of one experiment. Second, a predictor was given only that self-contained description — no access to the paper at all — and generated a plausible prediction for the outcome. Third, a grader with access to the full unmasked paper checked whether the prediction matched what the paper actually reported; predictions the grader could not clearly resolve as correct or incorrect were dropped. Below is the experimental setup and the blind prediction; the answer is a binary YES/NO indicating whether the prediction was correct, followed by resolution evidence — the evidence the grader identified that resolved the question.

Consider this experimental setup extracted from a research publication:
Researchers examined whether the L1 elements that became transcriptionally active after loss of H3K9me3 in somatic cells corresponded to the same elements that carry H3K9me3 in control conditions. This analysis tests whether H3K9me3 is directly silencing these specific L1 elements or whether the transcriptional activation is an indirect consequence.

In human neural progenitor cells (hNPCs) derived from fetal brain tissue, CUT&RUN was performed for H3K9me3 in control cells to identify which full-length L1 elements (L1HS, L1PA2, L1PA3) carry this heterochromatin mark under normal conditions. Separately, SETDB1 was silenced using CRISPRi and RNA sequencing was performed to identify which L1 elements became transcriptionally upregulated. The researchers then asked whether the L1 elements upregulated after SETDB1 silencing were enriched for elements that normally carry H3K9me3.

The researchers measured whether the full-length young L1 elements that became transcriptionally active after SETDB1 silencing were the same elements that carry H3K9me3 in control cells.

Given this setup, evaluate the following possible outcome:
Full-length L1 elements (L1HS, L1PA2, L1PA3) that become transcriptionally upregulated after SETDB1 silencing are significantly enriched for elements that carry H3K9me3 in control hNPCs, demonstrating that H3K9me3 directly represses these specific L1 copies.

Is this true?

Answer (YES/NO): YES